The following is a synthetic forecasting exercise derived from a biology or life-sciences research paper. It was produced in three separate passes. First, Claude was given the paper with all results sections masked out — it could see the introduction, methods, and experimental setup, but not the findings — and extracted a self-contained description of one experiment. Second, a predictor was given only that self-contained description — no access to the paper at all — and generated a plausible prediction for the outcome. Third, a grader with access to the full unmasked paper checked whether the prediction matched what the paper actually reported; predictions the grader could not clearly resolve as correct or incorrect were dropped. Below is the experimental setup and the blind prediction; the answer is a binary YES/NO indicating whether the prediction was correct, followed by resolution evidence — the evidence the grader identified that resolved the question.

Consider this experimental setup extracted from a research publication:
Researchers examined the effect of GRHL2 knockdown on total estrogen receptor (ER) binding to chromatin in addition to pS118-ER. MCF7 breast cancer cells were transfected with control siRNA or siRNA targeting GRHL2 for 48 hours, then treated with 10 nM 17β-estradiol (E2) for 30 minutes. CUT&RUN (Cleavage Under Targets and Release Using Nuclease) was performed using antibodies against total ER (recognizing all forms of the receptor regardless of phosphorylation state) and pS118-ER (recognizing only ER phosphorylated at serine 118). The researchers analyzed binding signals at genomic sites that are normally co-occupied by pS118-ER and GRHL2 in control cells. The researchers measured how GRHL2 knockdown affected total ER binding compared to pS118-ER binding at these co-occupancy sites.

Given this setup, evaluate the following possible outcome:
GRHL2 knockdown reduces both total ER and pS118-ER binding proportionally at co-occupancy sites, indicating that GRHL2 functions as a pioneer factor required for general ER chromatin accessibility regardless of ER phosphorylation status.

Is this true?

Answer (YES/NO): NO